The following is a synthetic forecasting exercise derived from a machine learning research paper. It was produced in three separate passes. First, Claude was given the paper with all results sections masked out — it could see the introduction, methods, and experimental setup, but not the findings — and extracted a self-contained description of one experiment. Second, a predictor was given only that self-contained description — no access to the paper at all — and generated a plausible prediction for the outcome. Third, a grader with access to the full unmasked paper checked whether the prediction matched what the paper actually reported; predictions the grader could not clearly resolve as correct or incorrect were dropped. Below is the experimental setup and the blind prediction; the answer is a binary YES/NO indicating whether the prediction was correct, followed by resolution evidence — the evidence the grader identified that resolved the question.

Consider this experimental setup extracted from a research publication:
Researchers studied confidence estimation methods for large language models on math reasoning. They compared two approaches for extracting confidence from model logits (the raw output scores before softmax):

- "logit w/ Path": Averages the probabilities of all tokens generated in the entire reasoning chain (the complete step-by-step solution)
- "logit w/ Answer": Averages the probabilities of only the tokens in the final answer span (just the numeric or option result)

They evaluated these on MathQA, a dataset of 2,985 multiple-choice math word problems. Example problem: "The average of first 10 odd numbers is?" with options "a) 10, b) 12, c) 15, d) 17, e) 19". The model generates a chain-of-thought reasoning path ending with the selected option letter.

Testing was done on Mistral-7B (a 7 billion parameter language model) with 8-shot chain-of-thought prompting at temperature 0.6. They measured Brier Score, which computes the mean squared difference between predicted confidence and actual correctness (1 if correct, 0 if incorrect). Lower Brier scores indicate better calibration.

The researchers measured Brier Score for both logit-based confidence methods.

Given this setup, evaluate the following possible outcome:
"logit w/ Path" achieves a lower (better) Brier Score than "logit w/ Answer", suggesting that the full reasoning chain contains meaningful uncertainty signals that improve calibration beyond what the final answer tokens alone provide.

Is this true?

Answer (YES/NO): NO